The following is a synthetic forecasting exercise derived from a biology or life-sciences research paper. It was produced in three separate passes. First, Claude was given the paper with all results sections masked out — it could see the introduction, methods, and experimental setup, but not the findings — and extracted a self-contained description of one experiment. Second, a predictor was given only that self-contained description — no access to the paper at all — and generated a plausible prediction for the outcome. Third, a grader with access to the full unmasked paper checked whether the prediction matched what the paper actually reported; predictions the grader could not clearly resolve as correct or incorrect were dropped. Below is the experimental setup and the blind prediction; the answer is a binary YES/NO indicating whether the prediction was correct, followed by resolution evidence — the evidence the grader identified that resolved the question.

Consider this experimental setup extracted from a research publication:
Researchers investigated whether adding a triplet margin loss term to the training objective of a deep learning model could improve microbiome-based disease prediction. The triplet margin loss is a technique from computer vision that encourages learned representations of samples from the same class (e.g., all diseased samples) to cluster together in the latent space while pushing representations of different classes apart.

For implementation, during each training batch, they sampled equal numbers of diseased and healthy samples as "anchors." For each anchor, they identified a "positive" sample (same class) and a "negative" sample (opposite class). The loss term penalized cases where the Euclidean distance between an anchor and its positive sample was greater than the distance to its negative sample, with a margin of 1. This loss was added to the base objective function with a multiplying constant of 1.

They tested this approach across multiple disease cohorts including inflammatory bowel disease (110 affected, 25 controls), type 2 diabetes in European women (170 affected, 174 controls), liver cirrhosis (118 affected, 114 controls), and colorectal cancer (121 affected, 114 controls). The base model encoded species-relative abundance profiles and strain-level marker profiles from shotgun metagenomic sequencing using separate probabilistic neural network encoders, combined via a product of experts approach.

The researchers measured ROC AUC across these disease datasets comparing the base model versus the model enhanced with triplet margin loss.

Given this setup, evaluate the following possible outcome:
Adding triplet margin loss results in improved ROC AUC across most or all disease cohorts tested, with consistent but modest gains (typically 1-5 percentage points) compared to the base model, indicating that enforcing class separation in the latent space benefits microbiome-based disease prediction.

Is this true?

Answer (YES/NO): NO